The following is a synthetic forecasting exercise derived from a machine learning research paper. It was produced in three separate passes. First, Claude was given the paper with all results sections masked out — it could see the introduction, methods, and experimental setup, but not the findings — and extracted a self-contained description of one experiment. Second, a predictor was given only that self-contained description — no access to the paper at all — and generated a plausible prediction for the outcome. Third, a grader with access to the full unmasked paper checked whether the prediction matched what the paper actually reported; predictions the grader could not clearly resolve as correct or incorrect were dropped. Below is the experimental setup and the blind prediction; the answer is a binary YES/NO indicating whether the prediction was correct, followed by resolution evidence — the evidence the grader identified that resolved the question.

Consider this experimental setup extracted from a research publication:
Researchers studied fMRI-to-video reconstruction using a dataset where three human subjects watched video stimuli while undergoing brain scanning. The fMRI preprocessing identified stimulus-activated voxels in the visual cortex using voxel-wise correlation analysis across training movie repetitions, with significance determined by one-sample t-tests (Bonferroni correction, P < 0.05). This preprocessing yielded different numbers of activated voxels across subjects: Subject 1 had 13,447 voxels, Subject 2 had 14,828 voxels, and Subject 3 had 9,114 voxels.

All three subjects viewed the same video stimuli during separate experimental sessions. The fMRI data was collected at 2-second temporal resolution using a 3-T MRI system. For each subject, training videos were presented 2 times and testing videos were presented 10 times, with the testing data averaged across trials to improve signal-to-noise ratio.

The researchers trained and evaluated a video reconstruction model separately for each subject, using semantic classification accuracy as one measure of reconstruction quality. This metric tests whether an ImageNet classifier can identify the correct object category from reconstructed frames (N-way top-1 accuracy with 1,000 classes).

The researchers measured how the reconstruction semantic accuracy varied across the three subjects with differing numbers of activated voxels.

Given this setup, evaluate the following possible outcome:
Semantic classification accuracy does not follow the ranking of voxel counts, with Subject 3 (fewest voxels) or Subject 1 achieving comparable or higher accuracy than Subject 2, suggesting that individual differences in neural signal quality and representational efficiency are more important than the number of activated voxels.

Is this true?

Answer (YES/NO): YES